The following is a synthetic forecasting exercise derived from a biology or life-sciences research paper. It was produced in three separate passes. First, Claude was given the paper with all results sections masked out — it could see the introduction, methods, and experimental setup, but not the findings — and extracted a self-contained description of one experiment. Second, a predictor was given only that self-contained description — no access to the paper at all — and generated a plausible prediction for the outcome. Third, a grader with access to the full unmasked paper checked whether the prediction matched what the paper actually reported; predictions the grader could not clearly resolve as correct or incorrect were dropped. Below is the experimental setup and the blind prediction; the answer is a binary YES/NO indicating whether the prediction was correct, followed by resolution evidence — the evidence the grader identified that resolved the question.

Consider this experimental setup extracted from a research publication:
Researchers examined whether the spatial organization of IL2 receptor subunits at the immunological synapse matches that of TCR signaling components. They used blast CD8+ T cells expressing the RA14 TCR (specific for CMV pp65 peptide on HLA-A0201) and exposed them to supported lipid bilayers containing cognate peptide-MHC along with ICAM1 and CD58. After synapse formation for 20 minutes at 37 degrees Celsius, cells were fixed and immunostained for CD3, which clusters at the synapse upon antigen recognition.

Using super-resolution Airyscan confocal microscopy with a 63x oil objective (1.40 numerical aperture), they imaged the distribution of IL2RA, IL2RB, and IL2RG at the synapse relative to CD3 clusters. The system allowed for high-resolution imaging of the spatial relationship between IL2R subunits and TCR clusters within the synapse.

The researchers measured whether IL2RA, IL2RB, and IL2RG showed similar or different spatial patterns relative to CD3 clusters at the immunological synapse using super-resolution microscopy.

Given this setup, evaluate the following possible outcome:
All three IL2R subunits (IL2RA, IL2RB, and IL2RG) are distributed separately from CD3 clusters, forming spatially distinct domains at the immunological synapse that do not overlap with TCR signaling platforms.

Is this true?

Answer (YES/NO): NO